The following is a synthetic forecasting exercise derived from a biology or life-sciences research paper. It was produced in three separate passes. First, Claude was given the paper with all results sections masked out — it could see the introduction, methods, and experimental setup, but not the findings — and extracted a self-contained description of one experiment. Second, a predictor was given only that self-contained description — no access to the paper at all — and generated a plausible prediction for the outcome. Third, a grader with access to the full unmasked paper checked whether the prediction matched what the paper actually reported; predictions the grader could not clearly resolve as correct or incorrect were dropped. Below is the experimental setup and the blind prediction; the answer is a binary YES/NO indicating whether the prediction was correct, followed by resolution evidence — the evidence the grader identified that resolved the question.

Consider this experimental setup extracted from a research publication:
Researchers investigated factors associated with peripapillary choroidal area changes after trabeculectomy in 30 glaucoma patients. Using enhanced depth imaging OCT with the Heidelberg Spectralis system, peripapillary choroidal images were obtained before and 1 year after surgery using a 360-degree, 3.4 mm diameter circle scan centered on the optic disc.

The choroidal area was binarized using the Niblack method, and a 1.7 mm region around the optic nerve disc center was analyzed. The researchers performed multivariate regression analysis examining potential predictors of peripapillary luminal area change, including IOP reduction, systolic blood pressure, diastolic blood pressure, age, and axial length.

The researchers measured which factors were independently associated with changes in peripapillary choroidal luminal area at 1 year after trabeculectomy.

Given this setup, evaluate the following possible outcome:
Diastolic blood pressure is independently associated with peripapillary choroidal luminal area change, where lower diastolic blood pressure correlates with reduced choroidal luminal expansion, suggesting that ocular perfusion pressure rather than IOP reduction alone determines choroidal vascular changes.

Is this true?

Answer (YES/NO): NO